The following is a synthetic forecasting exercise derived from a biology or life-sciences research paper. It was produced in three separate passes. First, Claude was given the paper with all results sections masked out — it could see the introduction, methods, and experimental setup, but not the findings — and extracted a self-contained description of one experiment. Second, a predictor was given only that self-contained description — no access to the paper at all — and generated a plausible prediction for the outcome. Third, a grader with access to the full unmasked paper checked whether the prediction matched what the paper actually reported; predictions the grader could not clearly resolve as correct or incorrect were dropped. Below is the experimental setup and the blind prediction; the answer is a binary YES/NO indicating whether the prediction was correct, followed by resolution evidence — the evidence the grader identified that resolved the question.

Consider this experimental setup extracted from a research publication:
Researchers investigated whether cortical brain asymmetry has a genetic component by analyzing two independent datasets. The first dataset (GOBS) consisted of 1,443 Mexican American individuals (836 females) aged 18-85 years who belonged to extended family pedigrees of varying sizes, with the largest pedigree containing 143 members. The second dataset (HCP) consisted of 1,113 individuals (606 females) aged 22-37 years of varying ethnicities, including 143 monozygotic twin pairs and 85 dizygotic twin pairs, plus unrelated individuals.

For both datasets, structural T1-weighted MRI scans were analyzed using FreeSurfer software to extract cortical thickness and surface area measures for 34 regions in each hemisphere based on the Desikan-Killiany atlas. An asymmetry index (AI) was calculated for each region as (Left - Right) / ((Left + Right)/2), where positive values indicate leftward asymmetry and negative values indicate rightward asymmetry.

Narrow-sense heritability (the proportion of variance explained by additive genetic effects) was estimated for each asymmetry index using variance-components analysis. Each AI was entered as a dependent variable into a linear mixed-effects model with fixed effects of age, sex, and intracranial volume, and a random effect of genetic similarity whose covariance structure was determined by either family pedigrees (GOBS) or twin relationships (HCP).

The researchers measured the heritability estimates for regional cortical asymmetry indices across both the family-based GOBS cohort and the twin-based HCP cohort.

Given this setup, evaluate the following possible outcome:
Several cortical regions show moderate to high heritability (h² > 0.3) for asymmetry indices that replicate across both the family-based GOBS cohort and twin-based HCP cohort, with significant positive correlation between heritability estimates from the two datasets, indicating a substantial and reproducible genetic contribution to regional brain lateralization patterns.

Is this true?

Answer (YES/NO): NO